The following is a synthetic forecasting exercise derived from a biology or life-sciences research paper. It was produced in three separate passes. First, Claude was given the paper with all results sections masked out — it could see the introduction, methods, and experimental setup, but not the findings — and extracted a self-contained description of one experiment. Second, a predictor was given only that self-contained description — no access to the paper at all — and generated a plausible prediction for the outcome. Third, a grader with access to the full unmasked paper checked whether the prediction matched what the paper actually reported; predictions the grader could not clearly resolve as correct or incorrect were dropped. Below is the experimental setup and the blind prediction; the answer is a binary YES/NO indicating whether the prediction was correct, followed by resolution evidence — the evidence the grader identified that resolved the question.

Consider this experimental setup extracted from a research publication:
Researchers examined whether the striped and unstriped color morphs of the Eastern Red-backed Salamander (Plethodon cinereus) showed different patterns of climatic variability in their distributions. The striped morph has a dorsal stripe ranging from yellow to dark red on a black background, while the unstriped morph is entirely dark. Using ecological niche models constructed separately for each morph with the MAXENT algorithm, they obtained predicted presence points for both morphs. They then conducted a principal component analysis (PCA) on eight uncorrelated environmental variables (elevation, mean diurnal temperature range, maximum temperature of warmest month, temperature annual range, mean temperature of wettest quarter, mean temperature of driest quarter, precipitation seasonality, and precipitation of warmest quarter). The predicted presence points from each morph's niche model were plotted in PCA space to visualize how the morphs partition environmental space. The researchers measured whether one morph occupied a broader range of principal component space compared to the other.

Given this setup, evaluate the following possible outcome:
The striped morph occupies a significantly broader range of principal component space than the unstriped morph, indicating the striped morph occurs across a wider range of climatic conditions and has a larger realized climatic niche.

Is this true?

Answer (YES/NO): YES